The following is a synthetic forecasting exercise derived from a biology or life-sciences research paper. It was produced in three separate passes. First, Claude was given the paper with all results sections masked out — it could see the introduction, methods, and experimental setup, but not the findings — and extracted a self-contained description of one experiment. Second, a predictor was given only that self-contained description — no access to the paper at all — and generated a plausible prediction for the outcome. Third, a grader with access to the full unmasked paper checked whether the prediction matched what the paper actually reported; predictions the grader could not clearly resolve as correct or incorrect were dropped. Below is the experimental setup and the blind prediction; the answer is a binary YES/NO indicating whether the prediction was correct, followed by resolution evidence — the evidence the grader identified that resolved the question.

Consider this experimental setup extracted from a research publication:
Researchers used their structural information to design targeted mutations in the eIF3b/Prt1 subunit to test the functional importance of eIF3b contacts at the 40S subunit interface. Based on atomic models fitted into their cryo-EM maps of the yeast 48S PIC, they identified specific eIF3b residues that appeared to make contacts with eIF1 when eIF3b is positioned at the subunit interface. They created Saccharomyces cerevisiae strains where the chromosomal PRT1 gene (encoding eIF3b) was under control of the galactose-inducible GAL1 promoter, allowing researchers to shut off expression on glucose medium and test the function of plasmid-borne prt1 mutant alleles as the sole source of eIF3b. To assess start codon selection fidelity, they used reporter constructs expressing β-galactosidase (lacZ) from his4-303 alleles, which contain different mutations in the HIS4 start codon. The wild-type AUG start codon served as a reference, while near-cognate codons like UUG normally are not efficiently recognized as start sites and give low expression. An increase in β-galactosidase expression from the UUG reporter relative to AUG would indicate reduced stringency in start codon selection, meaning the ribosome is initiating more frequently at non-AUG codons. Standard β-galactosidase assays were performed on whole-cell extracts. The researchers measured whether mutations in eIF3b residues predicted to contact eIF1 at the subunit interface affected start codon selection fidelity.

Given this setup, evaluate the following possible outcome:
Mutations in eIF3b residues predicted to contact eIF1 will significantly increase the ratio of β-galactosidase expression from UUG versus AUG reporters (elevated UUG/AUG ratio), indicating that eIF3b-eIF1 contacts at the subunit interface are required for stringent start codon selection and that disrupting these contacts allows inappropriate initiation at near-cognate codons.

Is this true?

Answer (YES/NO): NO